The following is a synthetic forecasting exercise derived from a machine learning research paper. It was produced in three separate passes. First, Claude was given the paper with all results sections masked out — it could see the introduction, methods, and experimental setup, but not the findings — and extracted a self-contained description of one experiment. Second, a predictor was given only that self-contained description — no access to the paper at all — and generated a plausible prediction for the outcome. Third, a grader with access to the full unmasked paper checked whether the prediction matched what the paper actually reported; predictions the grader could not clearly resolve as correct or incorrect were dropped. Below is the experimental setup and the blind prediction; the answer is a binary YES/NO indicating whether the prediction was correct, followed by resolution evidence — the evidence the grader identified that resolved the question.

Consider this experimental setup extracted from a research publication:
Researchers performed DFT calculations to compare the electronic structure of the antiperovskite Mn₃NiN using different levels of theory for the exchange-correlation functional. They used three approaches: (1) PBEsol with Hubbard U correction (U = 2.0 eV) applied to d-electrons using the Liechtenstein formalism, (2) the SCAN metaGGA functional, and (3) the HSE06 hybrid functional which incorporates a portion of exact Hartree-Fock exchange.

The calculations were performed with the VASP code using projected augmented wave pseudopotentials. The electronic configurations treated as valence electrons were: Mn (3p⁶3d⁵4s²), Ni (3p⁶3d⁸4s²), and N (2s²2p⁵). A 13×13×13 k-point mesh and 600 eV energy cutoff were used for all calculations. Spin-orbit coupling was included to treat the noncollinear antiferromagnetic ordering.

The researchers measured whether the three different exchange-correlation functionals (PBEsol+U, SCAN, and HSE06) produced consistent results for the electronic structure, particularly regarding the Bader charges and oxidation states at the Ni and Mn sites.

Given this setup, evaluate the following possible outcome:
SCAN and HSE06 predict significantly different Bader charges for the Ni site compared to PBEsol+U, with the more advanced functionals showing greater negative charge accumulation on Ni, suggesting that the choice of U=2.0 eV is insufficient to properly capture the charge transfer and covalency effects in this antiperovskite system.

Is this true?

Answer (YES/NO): NO